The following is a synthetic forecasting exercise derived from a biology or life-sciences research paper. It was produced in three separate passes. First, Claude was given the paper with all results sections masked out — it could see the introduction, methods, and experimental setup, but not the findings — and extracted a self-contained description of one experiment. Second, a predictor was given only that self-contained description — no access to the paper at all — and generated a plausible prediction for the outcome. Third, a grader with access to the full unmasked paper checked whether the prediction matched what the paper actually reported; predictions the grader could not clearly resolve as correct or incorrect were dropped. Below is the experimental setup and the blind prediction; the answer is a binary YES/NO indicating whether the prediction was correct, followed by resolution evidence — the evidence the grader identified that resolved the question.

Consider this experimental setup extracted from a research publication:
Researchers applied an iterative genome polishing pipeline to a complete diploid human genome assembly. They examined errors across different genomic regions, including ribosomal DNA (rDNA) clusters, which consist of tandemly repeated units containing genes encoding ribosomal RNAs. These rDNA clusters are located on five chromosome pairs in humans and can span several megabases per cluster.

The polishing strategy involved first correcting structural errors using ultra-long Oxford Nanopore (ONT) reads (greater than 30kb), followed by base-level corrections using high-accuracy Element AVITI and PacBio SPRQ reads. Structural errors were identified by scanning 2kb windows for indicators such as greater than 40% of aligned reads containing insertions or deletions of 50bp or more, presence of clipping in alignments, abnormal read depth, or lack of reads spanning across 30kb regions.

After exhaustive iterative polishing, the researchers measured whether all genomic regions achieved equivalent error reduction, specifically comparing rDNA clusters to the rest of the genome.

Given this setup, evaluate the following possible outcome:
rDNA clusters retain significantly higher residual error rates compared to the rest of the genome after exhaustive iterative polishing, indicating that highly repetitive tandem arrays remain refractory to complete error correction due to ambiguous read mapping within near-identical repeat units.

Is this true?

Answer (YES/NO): YES